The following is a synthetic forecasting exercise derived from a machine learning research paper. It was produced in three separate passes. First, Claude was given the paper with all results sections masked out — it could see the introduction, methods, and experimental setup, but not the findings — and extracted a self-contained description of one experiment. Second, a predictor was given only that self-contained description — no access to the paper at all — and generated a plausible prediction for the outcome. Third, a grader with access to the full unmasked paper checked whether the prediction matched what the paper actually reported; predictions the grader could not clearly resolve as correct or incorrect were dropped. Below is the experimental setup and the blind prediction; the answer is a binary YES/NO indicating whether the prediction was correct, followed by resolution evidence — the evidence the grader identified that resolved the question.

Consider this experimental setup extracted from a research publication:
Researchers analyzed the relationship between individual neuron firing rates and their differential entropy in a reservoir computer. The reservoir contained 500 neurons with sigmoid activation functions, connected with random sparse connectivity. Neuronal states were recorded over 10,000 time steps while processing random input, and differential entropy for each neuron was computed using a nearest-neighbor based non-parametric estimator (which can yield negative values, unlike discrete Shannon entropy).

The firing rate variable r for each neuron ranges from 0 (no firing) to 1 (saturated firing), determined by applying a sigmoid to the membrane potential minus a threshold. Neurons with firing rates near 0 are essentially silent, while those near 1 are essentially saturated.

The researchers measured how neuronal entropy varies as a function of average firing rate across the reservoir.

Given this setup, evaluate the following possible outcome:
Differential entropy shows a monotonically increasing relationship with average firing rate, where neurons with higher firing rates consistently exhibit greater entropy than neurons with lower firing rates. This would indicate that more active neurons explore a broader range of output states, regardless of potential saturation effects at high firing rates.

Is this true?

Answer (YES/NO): NO